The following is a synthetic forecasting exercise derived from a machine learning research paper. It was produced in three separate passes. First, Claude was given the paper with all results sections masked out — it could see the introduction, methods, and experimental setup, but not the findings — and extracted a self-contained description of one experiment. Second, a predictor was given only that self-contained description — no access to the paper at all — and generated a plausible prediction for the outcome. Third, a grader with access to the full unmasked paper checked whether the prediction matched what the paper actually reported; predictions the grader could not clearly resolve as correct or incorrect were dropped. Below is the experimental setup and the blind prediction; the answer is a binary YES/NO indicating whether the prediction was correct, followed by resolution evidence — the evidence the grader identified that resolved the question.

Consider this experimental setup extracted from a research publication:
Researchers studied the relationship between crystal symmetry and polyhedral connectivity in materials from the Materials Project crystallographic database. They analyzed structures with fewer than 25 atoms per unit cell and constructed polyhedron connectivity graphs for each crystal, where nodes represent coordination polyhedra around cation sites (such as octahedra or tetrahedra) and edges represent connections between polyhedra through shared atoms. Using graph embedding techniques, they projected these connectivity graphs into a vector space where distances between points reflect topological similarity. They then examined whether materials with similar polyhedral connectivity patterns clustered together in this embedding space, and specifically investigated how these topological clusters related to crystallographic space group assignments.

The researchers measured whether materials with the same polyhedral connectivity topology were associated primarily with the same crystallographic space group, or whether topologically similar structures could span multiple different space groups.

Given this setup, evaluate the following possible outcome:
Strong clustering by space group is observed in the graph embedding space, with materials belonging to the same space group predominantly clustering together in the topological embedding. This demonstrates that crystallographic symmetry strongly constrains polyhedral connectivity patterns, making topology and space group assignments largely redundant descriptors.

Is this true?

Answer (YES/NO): NO